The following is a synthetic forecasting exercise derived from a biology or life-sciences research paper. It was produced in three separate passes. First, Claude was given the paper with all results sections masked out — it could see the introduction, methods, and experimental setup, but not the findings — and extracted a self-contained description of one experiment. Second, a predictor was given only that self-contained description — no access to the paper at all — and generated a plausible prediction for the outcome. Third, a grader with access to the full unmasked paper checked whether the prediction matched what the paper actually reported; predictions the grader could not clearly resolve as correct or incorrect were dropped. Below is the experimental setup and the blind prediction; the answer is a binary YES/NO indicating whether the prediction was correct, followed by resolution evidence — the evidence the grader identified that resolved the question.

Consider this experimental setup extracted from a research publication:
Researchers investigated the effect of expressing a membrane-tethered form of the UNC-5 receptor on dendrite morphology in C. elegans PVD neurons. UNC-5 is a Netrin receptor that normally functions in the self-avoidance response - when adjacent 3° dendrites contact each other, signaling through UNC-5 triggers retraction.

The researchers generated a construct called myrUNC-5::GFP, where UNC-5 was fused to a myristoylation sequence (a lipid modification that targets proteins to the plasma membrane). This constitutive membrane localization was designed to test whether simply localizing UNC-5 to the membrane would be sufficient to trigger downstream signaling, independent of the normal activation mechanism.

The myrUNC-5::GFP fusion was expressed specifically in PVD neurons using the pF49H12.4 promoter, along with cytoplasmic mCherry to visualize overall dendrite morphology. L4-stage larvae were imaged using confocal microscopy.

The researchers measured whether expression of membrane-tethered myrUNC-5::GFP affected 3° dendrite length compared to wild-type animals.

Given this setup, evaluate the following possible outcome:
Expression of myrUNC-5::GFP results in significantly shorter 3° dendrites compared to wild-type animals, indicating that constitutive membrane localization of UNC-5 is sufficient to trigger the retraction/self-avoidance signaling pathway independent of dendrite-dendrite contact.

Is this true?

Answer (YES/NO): YES